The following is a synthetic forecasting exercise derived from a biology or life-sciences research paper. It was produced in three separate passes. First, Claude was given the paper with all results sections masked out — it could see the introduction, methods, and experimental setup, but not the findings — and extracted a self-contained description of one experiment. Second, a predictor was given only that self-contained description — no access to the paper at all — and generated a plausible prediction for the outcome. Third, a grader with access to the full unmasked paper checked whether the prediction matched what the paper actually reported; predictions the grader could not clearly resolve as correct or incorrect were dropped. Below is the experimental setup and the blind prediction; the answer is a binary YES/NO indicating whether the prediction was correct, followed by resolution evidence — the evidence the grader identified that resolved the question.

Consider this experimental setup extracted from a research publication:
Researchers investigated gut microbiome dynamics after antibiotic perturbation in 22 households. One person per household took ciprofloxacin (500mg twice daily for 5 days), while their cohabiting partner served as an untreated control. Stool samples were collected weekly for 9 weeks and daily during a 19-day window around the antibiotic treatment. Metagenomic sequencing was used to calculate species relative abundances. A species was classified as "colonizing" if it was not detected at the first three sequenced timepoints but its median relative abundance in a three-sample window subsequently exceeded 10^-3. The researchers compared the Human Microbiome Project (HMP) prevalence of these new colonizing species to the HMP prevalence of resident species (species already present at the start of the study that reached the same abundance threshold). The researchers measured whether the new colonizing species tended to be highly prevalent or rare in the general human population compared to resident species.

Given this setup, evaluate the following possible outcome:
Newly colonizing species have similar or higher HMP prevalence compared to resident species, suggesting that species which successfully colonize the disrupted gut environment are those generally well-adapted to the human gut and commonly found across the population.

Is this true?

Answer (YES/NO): NO